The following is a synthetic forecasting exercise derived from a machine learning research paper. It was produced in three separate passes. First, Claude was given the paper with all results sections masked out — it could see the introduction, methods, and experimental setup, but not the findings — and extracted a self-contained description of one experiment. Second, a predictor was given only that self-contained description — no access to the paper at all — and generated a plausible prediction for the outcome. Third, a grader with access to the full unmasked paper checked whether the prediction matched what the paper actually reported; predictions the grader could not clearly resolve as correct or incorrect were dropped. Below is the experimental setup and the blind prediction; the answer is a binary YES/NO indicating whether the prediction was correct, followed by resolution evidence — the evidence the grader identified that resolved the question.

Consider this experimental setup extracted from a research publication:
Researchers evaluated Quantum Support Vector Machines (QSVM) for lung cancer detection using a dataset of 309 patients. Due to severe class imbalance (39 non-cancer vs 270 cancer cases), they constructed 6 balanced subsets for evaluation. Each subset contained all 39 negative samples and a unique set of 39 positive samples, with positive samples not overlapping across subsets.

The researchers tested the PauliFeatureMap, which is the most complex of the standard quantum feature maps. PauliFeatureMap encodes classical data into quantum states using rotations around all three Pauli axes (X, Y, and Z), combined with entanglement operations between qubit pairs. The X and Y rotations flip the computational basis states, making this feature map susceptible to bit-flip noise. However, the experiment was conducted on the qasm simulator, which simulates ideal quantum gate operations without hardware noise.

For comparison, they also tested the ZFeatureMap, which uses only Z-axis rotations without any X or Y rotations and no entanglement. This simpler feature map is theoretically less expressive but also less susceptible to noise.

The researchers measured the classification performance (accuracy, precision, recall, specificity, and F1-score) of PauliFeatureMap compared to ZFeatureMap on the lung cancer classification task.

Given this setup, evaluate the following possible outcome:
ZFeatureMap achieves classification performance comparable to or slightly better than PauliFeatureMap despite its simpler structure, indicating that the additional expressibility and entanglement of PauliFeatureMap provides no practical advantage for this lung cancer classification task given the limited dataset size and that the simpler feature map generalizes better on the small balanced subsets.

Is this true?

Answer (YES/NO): NO